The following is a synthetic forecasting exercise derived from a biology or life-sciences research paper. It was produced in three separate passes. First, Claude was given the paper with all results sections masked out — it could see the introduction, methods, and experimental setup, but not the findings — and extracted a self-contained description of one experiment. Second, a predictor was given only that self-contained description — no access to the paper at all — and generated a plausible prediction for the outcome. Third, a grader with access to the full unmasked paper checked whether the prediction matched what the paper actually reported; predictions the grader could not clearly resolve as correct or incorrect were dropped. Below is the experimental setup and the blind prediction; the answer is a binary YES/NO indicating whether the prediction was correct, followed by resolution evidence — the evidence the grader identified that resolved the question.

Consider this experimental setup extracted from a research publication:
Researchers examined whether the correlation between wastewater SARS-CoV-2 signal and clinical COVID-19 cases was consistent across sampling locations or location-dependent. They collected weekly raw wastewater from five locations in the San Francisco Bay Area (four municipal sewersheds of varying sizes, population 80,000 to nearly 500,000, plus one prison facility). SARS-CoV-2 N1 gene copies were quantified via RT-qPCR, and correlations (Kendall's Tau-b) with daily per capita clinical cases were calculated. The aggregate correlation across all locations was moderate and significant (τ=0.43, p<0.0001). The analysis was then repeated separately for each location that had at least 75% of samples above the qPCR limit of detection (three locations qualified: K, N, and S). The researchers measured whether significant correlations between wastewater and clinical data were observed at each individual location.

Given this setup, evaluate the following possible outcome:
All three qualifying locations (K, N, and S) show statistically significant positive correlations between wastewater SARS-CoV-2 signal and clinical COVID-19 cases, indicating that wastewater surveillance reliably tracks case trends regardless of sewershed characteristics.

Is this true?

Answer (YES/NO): NO